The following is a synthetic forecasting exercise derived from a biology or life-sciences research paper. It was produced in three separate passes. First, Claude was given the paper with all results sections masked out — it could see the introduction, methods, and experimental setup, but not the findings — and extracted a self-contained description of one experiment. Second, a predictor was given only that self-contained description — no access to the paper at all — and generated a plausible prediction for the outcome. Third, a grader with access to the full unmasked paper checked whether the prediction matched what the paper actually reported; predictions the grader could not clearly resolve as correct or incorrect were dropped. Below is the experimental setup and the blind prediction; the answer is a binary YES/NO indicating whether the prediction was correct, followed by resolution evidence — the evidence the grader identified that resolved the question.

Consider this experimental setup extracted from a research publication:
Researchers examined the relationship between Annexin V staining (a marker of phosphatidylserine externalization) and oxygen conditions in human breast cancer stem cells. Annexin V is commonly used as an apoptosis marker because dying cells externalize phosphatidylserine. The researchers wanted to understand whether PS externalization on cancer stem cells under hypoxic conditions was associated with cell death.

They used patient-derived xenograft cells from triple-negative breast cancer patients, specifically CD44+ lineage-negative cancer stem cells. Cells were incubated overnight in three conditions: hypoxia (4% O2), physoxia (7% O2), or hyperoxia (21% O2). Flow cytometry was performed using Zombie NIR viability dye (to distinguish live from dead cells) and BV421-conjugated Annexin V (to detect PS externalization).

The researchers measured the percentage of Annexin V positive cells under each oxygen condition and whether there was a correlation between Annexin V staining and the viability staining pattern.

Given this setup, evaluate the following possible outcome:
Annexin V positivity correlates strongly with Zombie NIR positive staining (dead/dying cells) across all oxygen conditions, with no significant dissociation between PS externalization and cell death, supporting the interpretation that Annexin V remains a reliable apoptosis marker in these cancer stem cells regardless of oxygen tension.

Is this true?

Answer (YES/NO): NO